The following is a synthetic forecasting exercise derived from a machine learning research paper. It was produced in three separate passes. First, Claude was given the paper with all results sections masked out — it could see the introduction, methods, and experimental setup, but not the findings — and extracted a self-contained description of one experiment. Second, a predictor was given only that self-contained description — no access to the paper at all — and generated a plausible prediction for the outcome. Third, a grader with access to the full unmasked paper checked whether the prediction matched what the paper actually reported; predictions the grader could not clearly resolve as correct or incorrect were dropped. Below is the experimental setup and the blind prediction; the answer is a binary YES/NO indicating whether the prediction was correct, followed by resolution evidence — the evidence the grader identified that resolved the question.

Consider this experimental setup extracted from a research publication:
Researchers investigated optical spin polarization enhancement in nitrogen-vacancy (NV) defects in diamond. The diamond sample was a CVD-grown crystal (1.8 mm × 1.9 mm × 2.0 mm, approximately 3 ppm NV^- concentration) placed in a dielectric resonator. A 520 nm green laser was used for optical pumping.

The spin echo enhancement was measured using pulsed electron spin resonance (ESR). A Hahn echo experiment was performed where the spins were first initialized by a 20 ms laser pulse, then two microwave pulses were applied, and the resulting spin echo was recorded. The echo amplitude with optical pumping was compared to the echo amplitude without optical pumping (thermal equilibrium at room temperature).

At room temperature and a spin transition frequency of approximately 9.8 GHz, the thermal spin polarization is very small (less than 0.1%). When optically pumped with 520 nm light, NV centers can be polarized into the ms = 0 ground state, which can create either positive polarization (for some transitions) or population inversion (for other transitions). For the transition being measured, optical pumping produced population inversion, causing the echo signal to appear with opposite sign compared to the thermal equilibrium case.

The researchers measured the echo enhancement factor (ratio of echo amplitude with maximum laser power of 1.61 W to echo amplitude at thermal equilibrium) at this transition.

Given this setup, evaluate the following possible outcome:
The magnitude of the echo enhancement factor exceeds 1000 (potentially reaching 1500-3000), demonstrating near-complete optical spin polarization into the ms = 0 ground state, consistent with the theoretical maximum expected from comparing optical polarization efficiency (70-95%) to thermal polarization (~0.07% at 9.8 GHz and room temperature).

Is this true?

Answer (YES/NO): NO